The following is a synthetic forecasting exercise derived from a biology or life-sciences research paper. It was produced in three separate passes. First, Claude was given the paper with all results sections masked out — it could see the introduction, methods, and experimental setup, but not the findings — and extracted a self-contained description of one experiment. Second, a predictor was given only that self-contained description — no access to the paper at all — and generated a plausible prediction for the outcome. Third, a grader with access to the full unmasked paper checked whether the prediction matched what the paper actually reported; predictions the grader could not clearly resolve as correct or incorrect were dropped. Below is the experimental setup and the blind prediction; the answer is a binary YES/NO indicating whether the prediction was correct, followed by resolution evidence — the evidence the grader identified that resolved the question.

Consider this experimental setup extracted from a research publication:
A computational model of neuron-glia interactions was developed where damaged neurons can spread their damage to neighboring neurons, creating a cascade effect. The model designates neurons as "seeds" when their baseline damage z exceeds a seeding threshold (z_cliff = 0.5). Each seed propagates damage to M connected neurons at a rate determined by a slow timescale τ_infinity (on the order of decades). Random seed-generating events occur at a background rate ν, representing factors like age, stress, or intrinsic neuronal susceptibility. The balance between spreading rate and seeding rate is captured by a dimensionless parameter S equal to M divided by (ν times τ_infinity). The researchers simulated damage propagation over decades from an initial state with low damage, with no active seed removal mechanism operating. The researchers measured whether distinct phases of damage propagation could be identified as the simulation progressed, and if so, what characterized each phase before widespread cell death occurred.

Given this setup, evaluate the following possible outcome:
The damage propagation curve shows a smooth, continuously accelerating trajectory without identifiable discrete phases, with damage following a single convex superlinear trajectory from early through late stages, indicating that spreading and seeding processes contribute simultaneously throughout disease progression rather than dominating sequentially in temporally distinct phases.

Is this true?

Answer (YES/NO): NO